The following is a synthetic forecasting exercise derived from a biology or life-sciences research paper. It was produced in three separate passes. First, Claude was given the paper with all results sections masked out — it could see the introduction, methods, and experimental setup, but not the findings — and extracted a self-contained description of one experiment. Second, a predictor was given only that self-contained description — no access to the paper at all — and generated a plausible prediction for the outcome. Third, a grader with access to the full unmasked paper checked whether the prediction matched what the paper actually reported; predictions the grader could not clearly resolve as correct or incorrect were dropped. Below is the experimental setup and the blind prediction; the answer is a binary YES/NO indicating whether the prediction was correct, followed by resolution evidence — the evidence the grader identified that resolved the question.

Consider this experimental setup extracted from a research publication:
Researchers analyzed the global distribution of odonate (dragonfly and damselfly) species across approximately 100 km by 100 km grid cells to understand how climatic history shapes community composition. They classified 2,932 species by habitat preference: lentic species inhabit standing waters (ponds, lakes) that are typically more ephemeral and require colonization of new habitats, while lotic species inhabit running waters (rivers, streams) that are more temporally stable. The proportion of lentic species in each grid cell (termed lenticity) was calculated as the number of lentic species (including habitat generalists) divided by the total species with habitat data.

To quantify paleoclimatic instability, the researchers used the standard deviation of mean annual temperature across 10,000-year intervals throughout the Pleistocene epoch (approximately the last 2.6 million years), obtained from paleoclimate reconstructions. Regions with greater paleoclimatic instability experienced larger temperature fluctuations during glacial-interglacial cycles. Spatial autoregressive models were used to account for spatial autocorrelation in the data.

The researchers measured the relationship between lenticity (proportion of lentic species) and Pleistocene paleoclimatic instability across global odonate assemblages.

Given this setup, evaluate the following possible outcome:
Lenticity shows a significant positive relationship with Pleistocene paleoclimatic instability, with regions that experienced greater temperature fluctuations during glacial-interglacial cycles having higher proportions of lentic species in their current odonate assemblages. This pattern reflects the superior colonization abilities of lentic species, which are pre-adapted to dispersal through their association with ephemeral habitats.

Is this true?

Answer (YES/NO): NO